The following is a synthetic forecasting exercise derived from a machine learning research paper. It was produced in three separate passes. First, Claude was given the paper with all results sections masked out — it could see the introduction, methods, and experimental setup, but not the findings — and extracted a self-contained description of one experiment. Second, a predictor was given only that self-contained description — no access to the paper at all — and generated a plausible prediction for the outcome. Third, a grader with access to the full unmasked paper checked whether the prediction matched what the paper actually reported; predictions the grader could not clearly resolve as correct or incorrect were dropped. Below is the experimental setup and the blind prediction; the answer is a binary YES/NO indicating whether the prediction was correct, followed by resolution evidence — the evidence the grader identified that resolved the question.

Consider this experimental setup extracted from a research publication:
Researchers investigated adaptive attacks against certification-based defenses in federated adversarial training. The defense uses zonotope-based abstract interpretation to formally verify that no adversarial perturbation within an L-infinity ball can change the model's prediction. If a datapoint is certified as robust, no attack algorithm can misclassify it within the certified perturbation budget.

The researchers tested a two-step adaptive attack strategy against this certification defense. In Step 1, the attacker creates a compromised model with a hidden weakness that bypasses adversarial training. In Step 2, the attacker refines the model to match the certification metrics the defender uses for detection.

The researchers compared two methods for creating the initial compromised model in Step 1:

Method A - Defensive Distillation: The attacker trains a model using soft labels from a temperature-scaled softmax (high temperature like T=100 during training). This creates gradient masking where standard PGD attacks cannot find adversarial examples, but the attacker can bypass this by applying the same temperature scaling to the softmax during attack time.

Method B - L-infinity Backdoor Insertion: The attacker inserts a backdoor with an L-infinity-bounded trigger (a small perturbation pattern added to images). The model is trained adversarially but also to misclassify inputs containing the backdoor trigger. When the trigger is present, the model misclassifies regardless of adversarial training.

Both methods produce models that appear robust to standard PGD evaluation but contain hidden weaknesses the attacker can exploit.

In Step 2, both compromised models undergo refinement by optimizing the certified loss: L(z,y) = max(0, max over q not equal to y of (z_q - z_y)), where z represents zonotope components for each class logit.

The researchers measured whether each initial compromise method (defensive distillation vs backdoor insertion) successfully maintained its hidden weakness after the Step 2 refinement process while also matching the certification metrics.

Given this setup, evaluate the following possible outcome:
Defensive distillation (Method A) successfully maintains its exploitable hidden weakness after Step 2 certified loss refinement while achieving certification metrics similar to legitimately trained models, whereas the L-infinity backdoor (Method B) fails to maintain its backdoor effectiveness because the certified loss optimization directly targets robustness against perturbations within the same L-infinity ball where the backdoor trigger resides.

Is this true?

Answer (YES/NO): YES